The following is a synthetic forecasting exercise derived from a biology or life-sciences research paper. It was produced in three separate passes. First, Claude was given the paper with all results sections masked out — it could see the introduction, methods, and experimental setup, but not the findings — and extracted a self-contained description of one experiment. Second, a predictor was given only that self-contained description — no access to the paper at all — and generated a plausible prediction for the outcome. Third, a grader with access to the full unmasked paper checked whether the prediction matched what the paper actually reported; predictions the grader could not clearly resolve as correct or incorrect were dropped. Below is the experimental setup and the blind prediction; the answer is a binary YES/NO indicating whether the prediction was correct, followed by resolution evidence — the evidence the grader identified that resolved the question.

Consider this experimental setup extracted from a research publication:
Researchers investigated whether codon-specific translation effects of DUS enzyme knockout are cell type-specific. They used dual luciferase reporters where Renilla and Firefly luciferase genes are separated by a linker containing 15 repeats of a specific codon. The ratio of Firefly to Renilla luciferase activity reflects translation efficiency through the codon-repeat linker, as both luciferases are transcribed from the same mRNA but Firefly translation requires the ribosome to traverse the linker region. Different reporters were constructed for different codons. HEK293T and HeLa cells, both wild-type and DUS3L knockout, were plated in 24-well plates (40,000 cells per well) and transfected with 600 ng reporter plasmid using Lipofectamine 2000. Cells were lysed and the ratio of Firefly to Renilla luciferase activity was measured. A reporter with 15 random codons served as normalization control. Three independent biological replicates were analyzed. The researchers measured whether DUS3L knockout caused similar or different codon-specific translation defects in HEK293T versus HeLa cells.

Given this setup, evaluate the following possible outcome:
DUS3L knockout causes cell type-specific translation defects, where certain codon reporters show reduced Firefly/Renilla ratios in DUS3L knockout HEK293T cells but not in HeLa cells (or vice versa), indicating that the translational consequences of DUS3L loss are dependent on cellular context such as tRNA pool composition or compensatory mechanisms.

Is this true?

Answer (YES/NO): YES